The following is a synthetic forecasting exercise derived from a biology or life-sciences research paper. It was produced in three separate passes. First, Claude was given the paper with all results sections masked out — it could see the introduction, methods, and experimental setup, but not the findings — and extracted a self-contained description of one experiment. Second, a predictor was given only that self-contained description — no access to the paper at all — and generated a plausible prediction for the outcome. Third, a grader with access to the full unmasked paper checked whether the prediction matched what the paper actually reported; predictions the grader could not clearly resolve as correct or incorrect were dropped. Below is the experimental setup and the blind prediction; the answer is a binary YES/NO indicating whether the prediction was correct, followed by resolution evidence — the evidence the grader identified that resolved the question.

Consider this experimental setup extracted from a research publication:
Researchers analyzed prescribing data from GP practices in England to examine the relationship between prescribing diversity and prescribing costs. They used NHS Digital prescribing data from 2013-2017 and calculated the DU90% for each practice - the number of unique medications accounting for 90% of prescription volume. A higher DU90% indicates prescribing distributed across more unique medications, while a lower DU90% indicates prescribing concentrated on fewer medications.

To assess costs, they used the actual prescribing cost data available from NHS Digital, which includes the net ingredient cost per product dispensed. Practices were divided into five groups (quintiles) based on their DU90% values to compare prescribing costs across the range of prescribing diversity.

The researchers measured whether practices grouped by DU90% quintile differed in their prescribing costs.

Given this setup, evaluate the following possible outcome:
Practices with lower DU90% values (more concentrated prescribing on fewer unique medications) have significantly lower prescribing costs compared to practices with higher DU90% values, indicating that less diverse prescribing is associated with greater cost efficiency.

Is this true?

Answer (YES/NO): YES